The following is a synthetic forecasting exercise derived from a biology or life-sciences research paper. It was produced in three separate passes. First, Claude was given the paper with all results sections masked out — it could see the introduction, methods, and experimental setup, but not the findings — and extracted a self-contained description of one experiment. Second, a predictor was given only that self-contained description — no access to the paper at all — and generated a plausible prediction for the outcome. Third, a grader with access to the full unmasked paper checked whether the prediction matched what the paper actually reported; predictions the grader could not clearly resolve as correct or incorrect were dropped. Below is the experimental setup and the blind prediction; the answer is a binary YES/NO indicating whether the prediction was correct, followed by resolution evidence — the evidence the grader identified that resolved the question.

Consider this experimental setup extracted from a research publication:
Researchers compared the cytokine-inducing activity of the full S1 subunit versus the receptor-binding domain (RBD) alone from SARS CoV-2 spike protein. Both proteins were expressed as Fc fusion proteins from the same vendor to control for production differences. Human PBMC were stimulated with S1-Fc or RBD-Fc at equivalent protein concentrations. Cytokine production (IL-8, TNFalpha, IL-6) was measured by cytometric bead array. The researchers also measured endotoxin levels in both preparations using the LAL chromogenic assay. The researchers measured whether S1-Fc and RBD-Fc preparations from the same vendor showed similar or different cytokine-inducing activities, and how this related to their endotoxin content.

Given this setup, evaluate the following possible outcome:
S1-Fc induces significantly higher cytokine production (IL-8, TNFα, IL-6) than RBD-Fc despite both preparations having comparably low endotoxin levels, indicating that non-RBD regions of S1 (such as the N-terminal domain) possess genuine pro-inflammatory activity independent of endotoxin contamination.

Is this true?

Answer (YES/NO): NO